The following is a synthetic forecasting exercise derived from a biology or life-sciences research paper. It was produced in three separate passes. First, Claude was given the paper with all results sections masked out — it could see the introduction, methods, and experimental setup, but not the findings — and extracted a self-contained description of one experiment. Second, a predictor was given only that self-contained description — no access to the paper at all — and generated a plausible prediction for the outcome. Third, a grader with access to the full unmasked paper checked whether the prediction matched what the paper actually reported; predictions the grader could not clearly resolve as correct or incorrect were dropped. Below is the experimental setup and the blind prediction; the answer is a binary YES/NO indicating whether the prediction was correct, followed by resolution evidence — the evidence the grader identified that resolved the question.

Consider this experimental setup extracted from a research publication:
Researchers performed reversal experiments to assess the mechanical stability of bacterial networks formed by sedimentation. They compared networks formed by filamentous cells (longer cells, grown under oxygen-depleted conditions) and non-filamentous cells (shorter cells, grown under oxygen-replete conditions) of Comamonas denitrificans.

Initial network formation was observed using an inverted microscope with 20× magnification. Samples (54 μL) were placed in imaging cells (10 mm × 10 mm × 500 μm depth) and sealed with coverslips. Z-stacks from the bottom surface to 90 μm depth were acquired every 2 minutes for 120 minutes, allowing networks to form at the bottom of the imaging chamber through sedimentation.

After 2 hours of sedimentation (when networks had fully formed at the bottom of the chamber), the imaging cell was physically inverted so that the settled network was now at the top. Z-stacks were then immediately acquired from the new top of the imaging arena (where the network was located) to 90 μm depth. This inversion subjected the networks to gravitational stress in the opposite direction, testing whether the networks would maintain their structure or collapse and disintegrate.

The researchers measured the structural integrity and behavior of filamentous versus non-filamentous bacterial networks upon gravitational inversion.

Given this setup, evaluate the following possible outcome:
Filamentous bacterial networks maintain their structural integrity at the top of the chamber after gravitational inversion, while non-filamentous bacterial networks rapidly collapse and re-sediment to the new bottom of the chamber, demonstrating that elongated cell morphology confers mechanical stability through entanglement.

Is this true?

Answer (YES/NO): NO